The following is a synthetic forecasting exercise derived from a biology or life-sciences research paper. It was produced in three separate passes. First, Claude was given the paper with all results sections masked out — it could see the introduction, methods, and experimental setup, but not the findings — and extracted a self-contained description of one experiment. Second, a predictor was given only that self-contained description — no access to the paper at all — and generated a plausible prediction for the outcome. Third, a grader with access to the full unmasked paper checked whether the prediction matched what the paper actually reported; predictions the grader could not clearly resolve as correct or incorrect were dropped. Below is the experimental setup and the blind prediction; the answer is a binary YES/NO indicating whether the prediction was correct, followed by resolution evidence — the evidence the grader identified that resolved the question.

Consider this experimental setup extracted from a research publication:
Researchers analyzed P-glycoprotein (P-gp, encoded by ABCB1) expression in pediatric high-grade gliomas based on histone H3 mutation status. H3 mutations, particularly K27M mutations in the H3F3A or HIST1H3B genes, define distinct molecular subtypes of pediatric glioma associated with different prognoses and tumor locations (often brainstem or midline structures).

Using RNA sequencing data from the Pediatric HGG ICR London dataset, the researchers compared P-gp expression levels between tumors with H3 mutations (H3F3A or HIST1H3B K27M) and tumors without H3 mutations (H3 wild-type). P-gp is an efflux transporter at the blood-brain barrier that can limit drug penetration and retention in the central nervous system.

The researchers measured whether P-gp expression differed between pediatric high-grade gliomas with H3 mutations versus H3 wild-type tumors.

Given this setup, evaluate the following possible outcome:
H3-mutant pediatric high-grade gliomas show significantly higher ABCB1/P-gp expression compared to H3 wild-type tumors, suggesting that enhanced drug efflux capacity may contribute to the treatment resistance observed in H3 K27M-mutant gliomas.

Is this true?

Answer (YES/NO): NO